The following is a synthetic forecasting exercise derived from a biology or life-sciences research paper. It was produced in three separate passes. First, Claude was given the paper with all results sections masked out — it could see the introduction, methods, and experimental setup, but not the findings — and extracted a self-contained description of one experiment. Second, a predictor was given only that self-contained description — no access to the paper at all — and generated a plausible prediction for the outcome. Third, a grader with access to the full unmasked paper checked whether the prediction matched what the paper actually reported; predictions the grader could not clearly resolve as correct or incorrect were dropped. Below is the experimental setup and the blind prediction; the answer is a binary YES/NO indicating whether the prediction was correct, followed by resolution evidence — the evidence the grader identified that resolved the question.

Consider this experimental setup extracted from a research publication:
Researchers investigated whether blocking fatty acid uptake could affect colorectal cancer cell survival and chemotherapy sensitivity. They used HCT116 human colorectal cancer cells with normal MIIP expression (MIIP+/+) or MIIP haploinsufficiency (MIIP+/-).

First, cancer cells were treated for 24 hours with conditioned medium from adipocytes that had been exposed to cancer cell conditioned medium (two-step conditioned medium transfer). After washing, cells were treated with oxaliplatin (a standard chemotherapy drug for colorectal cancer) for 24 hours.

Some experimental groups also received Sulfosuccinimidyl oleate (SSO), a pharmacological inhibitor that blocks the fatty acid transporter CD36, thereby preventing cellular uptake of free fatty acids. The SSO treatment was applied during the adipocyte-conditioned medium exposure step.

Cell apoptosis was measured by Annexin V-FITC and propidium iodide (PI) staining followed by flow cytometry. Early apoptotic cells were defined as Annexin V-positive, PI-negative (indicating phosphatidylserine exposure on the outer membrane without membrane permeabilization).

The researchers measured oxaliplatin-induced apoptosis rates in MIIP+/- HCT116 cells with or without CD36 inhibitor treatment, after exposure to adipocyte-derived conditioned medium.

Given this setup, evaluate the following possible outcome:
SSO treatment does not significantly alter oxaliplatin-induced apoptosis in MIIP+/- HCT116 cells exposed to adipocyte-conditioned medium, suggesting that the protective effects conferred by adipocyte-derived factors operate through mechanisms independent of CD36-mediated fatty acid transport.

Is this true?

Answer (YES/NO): NO